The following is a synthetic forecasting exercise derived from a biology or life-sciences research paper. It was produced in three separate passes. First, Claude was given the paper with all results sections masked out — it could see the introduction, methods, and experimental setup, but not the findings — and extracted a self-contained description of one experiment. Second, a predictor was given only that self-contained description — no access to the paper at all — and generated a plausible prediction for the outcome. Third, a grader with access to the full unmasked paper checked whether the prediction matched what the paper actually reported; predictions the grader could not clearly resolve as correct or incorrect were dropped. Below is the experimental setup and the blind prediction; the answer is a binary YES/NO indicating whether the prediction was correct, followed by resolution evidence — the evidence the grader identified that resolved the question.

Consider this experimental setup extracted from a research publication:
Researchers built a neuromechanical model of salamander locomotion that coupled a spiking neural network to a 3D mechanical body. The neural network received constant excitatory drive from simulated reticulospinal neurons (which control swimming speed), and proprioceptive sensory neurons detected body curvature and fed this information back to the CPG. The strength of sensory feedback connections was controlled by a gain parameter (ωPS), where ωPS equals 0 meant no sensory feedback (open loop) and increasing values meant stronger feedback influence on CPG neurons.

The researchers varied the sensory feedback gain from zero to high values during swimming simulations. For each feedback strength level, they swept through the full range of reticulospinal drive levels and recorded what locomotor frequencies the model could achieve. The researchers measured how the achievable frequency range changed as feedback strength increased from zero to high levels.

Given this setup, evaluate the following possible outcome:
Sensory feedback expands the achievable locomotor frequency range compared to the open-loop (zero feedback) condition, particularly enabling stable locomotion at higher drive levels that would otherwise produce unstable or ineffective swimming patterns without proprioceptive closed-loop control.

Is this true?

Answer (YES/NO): NO